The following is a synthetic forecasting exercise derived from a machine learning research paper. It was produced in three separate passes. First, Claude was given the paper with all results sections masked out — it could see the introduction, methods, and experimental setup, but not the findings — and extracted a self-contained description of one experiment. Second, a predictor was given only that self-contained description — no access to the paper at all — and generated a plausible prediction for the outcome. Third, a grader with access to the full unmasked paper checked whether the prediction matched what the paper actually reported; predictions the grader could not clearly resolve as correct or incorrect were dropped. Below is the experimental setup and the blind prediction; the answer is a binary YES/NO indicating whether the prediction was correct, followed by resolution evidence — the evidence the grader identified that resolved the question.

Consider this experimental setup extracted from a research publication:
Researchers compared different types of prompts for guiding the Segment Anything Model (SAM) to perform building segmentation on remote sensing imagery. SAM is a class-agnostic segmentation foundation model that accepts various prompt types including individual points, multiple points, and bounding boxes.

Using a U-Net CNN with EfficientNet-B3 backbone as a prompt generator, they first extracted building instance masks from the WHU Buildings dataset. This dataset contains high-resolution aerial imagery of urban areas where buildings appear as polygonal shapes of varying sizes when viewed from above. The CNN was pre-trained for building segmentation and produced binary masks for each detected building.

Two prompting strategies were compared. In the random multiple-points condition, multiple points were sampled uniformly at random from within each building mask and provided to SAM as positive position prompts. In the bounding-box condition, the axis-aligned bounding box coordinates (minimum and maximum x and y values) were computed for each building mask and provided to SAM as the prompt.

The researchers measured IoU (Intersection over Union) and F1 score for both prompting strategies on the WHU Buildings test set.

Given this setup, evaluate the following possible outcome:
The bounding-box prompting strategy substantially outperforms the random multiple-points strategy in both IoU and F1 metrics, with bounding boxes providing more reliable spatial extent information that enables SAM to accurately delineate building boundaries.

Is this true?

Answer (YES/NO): NO